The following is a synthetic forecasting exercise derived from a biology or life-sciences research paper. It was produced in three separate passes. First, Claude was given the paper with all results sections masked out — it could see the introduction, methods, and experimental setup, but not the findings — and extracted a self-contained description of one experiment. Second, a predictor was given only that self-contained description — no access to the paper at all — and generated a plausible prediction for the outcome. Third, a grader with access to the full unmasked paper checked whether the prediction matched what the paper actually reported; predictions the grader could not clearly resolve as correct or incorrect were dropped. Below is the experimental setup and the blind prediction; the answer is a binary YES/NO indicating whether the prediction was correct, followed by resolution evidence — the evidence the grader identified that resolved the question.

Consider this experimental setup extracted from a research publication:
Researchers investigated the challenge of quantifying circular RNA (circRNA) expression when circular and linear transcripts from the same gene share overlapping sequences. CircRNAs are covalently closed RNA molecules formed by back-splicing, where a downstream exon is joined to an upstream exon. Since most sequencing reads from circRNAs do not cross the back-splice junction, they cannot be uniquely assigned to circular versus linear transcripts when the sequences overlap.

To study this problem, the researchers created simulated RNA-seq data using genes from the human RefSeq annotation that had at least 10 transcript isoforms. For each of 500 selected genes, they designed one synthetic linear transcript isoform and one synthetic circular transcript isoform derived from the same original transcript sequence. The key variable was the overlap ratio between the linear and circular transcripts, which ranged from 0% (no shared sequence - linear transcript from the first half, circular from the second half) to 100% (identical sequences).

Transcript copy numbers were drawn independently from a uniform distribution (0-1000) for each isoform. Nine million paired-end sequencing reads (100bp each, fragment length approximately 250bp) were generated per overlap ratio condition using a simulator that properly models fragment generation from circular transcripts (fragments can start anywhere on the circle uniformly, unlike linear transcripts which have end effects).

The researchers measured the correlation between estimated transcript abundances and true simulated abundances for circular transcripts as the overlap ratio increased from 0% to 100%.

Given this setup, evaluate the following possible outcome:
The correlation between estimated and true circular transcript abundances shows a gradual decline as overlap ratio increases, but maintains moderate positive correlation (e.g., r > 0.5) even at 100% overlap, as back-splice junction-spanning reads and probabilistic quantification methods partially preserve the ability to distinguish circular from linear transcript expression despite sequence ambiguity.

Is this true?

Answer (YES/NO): NO